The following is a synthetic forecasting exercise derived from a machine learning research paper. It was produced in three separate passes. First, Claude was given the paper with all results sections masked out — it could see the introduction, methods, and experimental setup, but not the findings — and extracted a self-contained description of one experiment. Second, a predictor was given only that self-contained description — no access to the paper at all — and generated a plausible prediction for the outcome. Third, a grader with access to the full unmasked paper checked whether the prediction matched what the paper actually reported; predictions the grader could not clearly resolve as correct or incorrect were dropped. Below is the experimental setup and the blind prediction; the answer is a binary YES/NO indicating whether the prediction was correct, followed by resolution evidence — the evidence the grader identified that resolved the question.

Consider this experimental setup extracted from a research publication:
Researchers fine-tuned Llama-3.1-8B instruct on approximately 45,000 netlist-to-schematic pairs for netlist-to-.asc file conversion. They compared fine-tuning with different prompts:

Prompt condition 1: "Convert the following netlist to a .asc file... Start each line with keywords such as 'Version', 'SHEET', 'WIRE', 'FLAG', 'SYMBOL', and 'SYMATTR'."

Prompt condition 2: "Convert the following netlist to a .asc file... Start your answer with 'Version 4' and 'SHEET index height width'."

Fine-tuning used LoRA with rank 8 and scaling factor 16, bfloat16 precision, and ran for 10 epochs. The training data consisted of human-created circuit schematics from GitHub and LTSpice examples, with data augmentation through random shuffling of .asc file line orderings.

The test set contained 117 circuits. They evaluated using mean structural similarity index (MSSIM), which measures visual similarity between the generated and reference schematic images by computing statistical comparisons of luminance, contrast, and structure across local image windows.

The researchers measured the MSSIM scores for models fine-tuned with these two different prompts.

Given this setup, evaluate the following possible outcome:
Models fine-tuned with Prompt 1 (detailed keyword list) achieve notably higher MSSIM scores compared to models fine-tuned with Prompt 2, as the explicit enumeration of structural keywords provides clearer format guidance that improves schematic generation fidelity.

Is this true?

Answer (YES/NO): NO